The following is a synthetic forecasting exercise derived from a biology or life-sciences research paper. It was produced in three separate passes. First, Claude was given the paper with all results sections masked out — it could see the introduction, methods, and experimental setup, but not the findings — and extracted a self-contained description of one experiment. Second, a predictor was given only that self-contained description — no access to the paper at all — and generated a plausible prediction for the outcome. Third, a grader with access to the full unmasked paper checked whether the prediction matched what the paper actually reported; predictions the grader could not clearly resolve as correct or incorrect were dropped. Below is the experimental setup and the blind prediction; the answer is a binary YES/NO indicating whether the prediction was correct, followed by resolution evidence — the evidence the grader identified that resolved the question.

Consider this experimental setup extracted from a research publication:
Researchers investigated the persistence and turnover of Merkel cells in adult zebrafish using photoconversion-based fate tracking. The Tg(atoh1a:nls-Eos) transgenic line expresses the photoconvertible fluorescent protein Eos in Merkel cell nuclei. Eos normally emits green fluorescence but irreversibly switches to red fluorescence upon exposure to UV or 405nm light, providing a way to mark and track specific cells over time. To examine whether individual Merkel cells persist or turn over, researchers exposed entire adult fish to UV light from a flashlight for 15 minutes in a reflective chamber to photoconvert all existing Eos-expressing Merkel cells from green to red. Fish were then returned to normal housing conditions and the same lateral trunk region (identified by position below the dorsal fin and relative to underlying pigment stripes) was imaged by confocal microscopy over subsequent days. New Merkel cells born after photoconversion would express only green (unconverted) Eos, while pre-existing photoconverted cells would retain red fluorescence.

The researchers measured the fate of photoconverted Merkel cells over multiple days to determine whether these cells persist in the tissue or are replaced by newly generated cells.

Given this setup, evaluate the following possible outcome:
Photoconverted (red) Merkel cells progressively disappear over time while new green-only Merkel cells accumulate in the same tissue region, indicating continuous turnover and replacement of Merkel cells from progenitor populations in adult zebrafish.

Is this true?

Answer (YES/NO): YES